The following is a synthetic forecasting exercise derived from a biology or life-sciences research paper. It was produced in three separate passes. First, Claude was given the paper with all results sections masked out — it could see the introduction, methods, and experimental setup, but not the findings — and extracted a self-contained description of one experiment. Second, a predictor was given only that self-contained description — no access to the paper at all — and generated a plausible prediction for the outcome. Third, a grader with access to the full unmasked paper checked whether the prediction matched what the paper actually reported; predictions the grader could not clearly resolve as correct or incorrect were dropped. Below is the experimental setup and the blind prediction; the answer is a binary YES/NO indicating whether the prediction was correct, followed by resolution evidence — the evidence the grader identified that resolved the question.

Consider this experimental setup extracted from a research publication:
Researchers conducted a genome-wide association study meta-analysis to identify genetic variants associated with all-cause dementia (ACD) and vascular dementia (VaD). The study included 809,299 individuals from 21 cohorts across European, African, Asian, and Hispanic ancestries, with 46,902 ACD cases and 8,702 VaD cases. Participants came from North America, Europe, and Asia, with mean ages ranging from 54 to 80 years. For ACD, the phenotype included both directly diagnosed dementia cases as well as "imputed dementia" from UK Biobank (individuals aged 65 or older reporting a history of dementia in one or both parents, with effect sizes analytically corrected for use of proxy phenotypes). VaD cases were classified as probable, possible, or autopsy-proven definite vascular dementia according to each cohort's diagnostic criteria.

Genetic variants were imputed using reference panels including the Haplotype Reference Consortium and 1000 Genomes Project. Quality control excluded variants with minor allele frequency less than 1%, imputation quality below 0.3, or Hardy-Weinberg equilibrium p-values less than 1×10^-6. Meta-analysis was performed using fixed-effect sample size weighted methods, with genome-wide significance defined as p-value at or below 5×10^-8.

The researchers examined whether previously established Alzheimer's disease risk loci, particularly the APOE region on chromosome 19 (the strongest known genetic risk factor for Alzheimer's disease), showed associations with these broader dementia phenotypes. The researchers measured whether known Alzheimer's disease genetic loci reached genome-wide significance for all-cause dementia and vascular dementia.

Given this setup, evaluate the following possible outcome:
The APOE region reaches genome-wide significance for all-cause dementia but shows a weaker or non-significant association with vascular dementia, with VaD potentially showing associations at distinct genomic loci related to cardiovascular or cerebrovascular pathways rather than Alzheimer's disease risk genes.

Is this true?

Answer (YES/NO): NO